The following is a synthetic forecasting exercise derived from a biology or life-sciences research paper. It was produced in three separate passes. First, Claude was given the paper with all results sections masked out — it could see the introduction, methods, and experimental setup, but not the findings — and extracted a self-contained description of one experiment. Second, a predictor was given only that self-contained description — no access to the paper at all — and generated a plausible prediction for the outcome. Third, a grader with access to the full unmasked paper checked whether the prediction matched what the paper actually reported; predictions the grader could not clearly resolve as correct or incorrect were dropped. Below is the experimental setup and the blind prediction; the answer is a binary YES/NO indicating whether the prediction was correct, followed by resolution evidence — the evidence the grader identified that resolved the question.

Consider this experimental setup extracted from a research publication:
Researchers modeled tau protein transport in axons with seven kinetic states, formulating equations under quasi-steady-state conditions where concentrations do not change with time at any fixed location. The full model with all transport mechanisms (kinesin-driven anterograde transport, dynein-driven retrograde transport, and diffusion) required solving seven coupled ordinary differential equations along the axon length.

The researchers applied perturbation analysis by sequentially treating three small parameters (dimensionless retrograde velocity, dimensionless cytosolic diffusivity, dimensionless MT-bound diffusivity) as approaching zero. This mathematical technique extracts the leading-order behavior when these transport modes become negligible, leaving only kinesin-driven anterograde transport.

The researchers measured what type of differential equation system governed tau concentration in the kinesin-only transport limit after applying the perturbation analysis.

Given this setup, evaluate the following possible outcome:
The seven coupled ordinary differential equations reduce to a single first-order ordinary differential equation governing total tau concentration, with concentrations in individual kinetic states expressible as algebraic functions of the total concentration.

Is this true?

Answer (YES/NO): NO